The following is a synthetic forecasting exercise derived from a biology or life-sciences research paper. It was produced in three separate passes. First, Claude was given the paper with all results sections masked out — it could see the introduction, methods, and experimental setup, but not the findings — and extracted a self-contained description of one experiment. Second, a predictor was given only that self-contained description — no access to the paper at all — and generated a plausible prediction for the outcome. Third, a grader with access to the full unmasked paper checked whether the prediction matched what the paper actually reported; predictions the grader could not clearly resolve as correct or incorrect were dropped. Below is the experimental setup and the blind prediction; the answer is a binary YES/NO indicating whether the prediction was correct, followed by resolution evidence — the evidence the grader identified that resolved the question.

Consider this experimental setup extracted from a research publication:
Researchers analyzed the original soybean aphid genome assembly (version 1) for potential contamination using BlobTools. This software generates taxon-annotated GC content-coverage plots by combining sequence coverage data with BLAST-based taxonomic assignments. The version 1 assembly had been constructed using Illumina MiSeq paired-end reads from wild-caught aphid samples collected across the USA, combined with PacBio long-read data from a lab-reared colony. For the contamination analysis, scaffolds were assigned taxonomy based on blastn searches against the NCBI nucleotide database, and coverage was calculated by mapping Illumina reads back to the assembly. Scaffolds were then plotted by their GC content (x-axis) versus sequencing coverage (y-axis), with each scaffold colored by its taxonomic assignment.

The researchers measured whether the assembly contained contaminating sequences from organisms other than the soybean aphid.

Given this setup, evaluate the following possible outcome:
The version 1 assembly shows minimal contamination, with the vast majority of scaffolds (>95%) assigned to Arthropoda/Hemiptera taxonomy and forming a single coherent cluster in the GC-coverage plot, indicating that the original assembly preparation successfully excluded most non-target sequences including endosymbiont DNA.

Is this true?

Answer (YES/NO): NO